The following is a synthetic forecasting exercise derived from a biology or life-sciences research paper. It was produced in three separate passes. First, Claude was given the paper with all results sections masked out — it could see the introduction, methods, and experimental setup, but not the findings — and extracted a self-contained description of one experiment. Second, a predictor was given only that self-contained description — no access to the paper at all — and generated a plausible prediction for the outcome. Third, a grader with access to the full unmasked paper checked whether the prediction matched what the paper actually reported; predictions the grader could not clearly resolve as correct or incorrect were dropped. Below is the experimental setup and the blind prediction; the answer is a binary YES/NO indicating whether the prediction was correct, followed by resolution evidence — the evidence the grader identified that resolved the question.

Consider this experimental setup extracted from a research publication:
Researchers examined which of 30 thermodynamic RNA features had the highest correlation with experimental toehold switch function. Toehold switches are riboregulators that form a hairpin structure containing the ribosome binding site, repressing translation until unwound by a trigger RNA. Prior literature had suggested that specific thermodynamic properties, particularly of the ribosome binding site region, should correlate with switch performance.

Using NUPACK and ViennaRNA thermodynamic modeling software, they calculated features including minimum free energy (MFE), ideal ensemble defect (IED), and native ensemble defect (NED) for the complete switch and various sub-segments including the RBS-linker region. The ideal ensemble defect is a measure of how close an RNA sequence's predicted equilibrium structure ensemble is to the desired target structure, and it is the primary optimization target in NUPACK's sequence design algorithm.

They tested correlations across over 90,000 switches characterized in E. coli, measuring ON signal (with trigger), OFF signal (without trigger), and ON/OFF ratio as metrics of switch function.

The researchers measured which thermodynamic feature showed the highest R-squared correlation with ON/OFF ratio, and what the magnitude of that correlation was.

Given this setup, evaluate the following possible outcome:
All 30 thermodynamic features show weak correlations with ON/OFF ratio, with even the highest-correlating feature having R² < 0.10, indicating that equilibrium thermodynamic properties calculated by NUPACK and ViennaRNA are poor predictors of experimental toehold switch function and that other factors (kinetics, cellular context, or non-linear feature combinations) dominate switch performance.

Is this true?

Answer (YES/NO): YES